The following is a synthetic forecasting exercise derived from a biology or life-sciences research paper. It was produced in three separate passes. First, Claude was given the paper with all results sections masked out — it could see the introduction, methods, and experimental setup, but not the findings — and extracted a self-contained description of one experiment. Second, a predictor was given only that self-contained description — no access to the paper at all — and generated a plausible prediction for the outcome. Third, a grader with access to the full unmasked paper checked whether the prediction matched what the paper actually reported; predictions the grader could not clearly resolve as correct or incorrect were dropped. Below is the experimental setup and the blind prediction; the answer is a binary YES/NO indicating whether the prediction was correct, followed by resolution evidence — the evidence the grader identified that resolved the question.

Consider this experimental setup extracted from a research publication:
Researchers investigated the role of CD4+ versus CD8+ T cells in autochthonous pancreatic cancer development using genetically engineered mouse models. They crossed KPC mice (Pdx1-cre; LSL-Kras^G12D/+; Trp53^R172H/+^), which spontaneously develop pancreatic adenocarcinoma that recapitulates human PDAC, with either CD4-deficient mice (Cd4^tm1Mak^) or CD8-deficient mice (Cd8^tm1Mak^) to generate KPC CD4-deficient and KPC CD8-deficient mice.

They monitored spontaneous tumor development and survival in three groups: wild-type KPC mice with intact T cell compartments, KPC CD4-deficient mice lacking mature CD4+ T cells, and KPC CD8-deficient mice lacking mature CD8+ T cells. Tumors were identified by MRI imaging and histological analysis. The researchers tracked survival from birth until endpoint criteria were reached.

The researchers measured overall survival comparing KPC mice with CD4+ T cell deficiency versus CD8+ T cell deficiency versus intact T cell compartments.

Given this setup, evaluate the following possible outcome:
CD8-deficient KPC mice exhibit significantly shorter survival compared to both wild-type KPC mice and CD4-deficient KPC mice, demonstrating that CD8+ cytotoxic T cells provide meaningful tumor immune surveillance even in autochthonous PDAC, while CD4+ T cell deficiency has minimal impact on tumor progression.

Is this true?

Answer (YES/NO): NO